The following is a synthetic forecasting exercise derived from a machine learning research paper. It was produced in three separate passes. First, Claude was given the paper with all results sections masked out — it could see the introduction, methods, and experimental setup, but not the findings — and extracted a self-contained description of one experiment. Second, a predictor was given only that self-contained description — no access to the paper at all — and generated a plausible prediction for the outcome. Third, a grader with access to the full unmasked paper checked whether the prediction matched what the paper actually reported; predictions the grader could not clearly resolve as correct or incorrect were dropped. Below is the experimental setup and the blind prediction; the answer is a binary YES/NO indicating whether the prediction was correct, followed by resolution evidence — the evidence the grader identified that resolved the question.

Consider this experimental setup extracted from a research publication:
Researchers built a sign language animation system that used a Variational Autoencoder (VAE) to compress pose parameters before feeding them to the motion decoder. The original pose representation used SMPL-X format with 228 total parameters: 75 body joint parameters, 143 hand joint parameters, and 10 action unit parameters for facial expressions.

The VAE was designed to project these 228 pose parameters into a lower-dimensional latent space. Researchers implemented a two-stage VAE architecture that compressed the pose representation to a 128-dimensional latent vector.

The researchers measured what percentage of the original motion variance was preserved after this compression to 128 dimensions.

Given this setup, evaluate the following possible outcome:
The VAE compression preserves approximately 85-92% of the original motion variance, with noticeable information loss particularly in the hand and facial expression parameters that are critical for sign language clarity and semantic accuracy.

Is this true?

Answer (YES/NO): NO